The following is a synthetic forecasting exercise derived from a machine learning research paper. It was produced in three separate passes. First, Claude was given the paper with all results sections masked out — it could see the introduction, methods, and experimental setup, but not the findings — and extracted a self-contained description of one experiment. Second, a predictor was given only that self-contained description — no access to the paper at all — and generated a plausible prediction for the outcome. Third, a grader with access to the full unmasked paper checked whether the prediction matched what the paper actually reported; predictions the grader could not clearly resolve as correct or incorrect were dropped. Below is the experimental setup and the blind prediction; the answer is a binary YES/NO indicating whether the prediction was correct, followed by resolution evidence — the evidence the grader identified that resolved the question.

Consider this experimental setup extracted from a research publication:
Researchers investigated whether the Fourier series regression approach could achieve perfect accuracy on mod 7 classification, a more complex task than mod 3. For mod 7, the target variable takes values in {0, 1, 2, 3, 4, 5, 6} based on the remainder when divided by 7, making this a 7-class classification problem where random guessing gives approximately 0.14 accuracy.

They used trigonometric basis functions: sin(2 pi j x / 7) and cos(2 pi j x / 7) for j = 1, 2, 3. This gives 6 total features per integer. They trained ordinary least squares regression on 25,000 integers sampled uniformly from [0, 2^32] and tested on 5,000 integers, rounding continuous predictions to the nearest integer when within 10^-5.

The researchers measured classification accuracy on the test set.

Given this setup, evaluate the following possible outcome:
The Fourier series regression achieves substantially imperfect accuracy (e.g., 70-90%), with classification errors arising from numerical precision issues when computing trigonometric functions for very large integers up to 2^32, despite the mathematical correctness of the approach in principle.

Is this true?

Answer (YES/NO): NO